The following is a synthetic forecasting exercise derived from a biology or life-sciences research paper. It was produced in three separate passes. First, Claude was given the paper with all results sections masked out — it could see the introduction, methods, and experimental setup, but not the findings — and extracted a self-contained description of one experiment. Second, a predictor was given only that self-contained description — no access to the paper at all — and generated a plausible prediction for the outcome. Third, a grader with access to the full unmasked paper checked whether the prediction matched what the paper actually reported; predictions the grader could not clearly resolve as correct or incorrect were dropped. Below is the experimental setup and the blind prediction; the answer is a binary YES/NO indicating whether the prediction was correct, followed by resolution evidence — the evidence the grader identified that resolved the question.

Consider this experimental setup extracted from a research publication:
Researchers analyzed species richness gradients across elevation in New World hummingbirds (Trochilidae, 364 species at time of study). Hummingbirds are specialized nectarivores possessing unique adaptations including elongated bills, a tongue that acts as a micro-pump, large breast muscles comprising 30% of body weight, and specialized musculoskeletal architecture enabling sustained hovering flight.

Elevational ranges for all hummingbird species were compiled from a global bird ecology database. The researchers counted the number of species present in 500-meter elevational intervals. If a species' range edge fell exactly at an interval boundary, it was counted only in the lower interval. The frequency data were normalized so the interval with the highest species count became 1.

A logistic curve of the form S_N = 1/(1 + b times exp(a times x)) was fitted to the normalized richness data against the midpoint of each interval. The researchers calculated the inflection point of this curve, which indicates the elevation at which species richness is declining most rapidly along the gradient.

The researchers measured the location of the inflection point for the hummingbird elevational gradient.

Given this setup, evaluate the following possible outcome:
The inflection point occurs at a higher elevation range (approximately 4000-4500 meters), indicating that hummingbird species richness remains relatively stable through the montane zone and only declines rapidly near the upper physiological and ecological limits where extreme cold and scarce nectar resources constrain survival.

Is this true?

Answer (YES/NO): NO